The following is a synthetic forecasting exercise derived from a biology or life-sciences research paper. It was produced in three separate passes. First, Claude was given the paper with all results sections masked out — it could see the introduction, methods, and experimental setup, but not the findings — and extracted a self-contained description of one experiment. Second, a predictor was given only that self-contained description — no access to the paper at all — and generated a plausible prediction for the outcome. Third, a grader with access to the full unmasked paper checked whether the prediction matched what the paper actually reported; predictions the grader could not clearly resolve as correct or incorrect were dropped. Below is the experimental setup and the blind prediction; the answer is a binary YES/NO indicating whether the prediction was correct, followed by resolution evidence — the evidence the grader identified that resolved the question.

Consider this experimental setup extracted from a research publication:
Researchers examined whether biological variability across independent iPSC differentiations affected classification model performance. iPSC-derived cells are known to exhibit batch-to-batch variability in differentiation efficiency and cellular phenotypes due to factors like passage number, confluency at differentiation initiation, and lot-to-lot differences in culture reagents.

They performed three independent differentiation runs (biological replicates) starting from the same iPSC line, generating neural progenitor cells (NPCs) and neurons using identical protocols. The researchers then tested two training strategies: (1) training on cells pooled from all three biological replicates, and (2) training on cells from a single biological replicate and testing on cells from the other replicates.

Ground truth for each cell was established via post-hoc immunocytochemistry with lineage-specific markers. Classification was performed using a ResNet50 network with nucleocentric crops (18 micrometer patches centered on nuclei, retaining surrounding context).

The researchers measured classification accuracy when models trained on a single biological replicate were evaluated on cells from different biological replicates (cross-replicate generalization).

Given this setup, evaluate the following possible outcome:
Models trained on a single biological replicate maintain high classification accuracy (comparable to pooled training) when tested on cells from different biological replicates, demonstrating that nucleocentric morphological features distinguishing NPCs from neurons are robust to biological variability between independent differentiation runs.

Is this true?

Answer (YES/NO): NO